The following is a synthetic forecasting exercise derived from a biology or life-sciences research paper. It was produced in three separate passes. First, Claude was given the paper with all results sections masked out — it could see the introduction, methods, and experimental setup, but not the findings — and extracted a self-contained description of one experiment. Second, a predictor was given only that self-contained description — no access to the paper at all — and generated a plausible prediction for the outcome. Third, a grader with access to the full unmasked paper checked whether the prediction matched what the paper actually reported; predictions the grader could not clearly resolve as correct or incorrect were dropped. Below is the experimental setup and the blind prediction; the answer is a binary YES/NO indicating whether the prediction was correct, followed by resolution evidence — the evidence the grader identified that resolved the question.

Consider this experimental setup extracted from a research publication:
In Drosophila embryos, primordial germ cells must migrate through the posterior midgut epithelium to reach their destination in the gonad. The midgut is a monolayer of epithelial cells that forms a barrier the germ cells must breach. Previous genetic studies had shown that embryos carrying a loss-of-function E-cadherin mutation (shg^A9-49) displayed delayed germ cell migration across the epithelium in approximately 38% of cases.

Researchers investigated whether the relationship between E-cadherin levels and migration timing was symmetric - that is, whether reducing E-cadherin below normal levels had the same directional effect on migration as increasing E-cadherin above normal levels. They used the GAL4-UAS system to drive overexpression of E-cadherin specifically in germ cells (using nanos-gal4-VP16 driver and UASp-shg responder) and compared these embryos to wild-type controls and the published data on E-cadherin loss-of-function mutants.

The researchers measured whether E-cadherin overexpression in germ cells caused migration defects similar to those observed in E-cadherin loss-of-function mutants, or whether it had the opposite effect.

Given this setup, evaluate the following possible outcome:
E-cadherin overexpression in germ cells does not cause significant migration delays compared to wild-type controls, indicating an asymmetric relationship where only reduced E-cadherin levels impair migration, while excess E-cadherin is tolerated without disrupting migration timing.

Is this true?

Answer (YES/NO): NO